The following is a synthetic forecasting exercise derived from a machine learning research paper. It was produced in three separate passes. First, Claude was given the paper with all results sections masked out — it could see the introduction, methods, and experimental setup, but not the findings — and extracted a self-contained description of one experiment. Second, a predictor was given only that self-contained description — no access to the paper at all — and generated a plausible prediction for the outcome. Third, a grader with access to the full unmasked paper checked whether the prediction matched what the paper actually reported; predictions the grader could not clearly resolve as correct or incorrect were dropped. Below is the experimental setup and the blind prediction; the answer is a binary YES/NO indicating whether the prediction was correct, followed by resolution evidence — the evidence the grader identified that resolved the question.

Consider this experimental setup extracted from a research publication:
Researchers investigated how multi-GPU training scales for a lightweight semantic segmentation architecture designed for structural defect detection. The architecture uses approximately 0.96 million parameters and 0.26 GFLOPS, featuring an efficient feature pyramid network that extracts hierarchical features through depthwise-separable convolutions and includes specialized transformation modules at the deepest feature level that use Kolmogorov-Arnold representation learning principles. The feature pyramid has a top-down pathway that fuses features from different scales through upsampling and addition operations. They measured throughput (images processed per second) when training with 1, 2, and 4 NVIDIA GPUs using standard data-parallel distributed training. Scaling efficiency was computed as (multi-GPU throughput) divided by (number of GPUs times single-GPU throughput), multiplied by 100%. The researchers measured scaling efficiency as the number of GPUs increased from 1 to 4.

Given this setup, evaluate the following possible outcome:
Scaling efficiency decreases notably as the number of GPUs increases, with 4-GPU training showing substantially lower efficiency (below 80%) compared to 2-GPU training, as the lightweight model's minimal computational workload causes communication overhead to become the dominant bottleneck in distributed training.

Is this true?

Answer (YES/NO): NO